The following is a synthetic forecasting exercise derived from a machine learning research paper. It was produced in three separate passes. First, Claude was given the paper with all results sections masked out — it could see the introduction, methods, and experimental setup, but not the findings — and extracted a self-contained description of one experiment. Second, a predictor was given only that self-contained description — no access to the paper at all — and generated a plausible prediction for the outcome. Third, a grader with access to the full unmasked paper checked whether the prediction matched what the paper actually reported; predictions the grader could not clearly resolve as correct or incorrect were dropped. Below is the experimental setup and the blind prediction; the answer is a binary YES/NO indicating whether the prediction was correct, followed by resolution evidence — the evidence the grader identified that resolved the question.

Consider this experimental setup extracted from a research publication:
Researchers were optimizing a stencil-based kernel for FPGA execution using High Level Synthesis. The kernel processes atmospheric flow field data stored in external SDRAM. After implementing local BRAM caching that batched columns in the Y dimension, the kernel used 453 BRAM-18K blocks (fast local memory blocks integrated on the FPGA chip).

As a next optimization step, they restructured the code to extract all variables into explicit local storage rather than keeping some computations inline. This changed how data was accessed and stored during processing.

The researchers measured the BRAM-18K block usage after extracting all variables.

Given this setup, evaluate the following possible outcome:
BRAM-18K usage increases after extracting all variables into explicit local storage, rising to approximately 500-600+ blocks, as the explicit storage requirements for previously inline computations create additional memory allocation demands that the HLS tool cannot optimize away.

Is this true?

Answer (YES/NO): NO